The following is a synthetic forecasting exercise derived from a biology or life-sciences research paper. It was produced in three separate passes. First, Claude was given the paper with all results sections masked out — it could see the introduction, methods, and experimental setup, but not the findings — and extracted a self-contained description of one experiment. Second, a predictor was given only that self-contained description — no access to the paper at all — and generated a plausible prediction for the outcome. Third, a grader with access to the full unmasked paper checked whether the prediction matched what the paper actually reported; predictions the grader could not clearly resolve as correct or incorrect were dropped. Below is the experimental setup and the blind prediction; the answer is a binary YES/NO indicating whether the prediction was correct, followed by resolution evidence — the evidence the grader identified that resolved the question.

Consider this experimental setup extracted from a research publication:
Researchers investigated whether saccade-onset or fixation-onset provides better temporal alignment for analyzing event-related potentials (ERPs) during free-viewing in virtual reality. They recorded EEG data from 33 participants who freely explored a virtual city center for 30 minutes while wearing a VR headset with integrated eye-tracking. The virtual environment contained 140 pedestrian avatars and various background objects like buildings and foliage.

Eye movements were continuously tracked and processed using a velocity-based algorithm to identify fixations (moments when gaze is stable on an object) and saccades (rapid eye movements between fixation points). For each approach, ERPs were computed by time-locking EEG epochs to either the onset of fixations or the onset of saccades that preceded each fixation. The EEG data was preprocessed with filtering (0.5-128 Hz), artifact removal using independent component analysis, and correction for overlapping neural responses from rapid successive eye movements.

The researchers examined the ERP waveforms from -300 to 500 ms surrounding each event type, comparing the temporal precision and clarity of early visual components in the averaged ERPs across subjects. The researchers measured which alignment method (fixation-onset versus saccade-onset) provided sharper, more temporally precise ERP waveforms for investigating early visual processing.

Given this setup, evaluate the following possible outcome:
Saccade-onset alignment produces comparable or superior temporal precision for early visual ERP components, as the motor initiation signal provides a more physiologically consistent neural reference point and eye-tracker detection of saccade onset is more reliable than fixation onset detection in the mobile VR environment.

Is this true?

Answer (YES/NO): YES